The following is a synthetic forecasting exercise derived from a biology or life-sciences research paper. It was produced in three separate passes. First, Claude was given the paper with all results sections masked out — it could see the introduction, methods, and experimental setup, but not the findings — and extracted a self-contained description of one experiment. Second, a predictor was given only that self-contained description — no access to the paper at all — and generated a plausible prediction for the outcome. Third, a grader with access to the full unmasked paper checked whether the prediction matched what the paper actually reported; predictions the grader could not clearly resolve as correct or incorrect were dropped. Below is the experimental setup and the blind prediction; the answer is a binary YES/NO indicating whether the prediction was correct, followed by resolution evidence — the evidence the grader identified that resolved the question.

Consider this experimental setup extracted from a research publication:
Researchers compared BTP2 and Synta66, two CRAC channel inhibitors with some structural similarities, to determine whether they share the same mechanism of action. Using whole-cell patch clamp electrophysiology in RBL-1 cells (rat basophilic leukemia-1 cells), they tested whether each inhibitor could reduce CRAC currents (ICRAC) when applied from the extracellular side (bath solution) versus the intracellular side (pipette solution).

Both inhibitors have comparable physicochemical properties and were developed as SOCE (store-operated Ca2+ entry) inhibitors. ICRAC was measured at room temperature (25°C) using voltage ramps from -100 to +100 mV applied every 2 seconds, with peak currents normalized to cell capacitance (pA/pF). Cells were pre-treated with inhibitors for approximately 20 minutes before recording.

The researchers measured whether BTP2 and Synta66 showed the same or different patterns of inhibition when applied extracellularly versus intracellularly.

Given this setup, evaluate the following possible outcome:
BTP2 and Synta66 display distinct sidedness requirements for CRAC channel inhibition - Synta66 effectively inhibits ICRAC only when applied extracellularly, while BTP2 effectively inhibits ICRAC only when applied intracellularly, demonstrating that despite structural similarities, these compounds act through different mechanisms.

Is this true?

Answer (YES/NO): NO